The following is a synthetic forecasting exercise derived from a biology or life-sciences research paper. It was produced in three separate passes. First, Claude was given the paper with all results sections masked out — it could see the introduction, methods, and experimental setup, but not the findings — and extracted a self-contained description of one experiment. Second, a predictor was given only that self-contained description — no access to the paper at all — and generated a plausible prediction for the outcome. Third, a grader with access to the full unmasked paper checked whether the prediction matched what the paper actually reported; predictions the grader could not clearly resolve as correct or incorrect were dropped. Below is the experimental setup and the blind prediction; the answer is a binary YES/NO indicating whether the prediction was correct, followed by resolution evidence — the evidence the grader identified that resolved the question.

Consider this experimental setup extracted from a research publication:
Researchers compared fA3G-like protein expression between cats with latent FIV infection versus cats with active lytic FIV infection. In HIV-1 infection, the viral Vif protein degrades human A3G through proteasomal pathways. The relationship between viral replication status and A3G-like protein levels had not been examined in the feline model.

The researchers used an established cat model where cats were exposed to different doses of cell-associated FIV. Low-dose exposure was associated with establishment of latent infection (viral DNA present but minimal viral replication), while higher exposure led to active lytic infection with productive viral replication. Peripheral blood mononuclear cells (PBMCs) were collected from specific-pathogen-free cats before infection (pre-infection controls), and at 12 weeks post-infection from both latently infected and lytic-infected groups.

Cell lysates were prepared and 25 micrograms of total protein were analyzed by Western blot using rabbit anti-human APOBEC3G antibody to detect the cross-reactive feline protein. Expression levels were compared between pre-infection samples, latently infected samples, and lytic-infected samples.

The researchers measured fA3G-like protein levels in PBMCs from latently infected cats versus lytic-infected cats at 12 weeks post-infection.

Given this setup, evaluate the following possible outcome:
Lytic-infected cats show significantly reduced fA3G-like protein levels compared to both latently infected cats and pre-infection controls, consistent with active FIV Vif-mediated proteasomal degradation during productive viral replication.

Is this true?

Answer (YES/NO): YES